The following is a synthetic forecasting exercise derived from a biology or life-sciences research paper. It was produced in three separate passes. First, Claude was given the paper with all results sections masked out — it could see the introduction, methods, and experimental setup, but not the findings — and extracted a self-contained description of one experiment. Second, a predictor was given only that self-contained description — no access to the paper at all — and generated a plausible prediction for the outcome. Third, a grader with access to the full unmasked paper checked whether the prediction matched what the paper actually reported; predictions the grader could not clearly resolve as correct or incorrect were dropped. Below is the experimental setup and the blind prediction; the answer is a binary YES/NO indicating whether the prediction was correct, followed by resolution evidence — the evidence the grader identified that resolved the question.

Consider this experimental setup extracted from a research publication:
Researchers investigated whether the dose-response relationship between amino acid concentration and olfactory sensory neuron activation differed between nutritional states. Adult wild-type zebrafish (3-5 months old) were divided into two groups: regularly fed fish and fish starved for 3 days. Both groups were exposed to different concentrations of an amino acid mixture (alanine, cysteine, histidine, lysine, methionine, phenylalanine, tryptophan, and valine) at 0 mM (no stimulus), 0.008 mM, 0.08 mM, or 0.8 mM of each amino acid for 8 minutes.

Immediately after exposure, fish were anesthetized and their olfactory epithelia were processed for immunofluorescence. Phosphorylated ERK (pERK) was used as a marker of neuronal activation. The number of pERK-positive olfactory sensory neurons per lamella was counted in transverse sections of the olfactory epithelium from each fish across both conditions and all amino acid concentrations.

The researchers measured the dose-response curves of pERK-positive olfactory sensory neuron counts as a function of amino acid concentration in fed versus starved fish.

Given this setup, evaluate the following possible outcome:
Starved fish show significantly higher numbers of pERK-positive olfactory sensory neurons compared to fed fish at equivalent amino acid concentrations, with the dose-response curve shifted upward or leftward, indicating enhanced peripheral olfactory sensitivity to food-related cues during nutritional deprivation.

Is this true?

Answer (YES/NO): YES